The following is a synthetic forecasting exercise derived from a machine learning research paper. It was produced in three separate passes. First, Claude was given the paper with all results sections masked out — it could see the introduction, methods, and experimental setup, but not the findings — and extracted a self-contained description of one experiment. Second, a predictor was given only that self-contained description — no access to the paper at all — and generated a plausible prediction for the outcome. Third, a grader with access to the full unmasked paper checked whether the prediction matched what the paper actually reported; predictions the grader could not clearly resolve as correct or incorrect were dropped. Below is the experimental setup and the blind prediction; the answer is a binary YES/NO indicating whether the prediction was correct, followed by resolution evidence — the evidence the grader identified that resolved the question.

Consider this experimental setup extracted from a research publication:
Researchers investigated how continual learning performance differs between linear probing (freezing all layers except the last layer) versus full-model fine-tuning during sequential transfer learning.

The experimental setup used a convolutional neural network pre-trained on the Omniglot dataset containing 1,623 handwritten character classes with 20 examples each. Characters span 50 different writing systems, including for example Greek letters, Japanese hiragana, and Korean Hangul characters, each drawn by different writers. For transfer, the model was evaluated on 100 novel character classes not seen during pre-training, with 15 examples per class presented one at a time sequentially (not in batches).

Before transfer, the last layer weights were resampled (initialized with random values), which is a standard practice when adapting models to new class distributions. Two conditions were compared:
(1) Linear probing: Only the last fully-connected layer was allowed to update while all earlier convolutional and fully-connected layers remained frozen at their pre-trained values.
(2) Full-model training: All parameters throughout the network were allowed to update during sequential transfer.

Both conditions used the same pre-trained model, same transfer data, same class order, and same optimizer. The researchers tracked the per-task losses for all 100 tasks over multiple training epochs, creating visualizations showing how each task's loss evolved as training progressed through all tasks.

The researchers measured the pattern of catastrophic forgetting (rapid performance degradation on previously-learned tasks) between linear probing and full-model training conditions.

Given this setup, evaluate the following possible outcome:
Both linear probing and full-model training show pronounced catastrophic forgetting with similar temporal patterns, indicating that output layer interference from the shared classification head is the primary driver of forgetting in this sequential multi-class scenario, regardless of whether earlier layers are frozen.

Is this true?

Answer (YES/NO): NO